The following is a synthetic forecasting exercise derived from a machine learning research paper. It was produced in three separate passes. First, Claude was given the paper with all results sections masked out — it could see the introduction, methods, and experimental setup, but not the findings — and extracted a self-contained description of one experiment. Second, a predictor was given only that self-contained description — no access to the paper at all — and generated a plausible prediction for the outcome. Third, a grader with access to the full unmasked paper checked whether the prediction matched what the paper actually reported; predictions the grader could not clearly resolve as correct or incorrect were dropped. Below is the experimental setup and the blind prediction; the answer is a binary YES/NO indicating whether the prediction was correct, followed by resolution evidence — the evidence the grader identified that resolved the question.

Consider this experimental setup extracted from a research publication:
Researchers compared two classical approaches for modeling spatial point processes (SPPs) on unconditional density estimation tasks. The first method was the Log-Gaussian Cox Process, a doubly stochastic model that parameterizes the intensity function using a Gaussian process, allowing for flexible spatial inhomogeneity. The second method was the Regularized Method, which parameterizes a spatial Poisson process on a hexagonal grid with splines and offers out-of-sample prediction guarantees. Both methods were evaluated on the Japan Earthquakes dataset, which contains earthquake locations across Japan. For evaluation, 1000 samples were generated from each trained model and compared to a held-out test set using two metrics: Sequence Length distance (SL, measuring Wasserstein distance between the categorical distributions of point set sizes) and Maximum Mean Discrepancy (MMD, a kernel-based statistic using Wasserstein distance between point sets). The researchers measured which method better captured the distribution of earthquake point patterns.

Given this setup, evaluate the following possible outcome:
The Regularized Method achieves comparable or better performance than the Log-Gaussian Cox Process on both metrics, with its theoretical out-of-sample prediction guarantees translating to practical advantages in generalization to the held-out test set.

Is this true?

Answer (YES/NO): NO